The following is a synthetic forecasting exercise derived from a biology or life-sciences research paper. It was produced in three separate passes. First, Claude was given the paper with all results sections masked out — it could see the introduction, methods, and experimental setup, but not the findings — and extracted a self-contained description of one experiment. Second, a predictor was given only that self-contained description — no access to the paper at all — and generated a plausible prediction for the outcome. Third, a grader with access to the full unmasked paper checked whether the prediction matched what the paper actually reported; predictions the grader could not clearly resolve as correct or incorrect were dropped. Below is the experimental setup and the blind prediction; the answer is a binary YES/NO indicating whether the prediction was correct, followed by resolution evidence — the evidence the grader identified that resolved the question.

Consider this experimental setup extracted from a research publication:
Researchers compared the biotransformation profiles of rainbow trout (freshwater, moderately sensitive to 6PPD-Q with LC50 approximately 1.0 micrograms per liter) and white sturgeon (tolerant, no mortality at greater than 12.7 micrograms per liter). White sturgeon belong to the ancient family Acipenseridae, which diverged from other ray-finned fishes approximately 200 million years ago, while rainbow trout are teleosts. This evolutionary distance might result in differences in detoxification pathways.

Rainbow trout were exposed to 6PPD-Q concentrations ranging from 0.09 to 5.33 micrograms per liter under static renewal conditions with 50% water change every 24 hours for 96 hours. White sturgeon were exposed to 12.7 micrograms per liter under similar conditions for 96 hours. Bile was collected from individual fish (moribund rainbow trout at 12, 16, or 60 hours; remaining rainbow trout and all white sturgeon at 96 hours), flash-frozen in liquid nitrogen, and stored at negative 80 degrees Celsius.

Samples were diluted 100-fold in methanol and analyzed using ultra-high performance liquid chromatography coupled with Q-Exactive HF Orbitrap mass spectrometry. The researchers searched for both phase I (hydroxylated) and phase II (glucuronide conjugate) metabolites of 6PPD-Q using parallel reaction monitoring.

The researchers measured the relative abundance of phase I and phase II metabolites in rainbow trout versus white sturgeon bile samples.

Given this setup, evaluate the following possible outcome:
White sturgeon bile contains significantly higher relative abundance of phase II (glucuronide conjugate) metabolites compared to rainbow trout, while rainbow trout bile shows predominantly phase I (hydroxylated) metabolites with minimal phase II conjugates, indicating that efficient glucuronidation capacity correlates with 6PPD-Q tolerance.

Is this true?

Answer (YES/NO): NO